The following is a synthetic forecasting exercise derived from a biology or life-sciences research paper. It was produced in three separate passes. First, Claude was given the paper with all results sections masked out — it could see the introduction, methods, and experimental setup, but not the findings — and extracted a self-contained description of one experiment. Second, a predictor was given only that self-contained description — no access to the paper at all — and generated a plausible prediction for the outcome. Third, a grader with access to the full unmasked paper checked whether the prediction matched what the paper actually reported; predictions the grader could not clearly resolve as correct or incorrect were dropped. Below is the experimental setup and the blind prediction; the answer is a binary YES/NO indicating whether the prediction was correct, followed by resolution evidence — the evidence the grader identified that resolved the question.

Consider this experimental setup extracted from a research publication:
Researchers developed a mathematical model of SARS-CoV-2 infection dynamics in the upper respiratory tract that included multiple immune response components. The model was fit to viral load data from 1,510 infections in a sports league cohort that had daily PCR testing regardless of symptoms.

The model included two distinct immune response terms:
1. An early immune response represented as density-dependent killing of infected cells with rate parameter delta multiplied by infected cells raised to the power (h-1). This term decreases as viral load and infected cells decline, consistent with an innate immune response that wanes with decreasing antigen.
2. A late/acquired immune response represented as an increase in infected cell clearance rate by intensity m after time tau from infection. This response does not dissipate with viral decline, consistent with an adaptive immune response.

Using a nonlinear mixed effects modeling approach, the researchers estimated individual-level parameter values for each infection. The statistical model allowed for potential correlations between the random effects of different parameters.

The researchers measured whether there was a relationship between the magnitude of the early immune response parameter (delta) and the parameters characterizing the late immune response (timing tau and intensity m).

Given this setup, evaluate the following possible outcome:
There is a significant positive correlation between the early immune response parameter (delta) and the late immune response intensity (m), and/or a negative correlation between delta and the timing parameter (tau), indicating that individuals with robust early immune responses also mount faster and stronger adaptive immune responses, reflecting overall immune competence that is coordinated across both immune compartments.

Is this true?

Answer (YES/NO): YES